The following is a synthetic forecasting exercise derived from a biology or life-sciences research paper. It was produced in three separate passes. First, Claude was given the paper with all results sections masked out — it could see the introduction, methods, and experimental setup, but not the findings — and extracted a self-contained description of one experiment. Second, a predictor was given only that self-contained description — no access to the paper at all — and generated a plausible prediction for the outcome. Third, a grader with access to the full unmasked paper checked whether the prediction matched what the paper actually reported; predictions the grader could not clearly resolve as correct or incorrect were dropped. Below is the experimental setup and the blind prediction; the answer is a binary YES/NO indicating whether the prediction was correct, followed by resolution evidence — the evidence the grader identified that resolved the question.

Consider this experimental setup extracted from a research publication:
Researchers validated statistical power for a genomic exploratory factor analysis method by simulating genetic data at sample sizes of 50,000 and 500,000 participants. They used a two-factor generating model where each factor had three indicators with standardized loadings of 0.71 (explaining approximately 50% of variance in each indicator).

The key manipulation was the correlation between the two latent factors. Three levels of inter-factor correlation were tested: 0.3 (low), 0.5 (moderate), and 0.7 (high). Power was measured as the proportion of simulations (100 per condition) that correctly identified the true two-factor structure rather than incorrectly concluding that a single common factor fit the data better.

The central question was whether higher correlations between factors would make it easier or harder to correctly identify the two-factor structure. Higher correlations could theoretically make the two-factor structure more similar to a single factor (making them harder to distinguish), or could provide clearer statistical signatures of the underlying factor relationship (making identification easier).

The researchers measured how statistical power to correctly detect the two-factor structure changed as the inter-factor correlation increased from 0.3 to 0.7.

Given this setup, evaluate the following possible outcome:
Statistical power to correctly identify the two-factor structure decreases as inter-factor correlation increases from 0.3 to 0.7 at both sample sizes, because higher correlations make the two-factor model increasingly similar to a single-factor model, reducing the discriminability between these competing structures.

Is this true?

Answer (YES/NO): NO